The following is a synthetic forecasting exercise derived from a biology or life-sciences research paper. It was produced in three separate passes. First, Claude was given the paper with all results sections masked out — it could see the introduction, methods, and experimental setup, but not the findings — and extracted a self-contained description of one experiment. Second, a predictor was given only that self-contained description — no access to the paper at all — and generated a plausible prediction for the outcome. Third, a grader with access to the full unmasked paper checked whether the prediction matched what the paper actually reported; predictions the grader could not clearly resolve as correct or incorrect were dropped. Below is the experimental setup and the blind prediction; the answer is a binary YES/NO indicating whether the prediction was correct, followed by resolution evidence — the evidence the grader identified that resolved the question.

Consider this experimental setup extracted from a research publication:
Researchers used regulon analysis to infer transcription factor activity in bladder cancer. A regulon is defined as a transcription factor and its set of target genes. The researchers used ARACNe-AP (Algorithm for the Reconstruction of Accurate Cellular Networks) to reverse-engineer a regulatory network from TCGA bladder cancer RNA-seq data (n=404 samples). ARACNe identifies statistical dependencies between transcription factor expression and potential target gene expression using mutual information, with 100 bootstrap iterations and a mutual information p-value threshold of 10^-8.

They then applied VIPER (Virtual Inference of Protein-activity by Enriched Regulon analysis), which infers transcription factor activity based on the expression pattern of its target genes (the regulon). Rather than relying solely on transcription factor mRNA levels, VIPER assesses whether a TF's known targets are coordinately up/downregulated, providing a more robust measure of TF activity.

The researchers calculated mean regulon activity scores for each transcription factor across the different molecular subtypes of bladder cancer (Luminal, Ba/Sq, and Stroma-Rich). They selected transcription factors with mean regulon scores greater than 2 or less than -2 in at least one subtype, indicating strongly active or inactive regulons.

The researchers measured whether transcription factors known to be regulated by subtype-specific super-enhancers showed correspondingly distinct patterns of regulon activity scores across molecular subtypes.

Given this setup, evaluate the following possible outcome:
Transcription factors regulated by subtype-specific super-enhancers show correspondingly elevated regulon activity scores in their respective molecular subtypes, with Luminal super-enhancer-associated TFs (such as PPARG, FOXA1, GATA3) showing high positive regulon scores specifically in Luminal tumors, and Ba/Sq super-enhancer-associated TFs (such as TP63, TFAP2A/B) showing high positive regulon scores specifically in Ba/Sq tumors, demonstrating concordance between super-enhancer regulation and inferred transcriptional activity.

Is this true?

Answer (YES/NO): NO